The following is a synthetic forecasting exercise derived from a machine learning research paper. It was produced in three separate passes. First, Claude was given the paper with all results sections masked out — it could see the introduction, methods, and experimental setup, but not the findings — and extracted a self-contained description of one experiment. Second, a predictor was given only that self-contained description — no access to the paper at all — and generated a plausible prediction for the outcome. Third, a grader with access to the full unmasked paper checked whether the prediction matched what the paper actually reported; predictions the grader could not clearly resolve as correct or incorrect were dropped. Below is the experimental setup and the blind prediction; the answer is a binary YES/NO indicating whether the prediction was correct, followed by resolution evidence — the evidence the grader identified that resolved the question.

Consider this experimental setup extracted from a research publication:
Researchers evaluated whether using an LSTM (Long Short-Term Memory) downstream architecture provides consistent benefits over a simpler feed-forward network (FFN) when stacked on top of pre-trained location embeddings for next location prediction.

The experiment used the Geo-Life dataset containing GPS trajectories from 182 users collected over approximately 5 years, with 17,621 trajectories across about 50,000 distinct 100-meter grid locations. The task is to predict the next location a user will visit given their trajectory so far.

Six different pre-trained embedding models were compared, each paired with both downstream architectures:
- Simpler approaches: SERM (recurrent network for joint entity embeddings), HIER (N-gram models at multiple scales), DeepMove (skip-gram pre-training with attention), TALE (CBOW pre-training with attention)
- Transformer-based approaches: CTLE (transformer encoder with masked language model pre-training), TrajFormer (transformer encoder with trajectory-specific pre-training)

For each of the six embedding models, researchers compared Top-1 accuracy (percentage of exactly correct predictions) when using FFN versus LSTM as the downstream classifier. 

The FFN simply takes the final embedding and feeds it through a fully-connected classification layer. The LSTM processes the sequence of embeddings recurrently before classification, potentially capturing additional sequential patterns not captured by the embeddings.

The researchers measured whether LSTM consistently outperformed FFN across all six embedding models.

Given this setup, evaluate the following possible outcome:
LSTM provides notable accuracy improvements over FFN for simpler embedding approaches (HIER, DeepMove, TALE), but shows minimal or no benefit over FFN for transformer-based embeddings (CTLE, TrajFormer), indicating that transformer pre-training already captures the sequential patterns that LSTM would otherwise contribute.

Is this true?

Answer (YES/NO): NO